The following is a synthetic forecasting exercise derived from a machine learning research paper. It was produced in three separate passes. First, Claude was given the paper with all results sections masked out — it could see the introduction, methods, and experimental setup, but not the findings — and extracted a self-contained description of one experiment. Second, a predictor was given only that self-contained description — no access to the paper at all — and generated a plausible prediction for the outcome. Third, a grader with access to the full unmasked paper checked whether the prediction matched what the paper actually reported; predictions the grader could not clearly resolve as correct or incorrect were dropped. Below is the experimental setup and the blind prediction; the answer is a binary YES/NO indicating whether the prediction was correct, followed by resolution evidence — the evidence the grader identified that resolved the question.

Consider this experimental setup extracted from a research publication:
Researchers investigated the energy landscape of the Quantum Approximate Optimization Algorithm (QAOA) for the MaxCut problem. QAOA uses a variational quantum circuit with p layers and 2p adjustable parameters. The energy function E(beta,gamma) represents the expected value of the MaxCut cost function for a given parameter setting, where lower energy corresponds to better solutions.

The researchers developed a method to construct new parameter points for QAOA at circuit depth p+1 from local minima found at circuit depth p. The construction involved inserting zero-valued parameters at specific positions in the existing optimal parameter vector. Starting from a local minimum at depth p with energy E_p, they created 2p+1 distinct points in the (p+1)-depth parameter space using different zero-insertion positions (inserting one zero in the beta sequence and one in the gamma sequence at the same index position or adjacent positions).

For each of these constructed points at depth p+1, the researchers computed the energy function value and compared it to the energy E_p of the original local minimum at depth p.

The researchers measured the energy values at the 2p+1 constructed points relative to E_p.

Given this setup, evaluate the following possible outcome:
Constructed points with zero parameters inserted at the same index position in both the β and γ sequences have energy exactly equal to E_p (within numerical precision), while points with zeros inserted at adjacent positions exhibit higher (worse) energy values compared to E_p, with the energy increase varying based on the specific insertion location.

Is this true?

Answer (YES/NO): NO